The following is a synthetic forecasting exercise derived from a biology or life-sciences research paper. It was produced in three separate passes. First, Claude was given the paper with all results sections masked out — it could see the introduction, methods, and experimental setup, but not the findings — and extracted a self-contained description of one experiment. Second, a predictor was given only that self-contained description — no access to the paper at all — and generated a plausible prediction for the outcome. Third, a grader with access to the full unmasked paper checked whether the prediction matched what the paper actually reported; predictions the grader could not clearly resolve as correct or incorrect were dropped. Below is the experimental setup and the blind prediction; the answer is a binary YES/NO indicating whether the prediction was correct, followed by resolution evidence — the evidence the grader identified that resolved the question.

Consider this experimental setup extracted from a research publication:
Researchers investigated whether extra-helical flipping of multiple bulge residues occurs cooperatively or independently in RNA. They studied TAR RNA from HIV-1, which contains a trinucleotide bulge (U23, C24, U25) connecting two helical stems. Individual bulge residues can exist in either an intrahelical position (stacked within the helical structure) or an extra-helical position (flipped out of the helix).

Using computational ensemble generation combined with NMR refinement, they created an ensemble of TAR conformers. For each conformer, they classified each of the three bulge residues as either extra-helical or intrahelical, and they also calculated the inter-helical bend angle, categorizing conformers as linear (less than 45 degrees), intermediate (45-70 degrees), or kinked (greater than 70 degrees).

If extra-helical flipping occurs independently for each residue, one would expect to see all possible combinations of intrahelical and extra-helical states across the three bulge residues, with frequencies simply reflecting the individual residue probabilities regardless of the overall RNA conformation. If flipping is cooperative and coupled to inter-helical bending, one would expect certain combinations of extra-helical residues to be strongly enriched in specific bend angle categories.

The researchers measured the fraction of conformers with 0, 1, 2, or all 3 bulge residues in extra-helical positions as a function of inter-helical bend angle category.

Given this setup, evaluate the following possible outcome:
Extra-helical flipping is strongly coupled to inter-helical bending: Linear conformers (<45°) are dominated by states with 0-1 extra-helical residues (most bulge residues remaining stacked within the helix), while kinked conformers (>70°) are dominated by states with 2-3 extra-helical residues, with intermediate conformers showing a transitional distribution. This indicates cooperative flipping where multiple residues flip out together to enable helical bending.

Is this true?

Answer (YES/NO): NO